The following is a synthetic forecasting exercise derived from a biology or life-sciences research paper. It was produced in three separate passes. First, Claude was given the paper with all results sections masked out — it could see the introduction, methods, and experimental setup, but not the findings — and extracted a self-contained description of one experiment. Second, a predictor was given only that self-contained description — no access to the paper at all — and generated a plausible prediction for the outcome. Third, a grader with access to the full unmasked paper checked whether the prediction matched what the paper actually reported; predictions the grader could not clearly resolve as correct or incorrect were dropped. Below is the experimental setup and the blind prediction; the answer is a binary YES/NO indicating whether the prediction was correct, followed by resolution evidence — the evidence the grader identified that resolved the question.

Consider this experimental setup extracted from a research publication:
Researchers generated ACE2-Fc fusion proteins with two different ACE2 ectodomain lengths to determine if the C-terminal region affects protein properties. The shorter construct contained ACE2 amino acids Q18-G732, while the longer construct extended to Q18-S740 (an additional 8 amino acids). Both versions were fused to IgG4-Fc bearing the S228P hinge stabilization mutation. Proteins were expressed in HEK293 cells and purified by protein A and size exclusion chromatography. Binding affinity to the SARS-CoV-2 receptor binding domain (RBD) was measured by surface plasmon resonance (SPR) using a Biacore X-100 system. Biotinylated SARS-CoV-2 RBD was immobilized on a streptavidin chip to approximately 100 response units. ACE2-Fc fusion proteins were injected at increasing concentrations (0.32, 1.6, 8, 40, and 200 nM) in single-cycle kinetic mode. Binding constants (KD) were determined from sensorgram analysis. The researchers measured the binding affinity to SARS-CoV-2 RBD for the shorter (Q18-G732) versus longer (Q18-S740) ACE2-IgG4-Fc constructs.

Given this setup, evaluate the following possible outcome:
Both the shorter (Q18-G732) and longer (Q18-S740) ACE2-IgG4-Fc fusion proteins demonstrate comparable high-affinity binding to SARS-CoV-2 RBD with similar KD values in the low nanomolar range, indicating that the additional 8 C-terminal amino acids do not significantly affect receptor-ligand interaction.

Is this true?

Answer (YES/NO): YES